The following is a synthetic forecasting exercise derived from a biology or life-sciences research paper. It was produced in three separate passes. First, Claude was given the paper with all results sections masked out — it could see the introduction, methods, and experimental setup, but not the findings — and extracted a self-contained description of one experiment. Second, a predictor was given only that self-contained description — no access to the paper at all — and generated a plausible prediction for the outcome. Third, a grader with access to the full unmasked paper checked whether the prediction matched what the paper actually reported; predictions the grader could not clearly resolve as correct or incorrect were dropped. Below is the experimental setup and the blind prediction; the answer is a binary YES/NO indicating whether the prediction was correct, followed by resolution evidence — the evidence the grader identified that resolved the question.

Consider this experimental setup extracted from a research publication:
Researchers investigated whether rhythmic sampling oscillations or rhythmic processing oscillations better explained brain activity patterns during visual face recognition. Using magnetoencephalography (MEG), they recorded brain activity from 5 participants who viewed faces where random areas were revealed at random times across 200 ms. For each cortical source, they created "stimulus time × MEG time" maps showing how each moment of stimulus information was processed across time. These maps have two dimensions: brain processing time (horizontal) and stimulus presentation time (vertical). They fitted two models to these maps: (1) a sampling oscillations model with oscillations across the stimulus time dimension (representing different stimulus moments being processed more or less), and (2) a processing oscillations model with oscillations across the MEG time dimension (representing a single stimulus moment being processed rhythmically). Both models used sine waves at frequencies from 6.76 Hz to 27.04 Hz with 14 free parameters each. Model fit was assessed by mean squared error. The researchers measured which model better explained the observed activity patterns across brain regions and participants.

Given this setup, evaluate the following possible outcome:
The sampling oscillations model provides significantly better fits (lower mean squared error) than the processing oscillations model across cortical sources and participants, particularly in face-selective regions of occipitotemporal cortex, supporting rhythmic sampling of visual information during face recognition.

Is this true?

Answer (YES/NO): NO